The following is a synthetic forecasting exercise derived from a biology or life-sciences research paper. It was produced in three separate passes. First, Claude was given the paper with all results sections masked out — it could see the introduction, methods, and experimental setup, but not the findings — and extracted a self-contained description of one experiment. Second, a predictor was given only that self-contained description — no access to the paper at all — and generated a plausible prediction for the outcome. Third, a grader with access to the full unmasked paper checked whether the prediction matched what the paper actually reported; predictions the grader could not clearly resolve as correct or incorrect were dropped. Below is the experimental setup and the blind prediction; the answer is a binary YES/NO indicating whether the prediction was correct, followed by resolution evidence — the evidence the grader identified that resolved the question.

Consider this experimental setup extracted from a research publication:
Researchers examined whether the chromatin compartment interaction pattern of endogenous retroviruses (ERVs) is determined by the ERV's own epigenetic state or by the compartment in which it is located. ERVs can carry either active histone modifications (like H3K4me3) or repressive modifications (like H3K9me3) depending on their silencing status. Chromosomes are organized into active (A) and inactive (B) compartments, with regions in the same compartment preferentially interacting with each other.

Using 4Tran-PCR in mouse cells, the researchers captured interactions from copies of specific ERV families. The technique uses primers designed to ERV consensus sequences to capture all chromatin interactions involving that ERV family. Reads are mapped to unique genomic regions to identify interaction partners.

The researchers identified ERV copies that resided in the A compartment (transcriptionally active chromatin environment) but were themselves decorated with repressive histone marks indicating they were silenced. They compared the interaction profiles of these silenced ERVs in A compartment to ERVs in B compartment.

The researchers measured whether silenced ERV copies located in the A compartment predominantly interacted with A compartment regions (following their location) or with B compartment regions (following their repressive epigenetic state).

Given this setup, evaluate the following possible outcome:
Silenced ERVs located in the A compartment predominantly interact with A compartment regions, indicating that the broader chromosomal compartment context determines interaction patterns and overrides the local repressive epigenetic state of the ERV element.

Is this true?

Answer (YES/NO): YES